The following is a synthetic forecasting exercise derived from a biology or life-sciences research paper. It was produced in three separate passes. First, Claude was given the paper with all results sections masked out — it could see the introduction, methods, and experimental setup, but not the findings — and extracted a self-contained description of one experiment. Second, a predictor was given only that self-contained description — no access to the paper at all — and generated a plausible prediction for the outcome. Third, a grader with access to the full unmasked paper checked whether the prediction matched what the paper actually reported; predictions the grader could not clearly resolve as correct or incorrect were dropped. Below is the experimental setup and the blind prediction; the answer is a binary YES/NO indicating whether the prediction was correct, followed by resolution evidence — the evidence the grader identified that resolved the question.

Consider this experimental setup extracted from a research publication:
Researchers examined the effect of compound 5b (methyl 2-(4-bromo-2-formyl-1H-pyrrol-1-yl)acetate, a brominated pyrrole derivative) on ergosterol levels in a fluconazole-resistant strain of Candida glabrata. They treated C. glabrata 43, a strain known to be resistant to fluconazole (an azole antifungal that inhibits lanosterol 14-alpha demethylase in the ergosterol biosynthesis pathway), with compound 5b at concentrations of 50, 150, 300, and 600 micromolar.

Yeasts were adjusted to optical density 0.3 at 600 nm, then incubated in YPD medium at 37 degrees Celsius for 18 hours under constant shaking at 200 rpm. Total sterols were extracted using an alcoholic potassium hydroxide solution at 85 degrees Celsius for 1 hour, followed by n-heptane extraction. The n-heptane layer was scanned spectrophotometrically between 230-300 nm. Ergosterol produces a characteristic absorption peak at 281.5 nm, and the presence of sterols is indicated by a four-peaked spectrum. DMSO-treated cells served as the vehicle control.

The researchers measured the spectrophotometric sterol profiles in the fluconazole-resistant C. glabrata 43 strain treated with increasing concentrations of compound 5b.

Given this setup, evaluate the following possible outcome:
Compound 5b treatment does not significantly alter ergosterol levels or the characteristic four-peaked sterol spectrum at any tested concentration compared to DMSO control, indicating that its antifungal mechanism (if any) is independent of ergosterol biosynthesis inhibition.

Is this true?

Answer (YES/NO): NO